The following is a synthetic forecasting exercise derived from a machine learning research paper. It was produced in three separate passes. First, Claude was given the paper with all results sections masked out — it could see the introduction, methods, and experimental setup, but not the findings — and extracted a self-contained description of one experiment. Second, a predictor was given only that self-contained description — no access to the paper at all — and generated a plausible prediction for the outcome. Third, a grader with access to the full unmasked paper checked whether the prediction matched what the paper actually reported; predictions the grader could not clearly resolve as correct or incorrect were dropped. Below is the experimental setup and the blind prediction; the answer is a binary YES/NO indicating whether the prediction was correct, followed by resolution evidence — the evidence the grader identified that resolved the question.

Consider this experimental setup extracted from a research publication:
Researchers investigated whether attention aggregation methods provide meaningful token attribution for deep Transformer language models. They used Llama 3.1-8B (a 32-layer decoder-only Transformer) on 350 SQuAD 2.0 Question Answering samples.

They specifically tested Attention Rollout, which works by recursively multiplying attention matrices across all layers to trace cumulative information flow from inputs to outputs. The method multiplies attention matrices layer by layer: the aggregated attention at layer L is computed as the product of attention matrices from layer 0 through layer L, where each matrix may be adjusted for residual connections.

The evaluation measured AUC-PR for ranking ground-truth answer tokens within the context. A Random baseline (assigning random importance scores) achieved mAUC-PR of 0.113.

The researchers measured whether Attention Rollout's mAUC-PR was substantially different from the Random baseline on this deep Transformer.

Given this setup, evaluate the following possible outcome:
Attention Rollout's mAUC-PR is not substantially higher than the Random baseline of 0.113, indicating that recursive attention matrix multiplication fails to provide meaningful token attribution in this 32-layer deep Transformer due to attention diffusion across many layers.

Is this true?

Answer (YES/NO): YES